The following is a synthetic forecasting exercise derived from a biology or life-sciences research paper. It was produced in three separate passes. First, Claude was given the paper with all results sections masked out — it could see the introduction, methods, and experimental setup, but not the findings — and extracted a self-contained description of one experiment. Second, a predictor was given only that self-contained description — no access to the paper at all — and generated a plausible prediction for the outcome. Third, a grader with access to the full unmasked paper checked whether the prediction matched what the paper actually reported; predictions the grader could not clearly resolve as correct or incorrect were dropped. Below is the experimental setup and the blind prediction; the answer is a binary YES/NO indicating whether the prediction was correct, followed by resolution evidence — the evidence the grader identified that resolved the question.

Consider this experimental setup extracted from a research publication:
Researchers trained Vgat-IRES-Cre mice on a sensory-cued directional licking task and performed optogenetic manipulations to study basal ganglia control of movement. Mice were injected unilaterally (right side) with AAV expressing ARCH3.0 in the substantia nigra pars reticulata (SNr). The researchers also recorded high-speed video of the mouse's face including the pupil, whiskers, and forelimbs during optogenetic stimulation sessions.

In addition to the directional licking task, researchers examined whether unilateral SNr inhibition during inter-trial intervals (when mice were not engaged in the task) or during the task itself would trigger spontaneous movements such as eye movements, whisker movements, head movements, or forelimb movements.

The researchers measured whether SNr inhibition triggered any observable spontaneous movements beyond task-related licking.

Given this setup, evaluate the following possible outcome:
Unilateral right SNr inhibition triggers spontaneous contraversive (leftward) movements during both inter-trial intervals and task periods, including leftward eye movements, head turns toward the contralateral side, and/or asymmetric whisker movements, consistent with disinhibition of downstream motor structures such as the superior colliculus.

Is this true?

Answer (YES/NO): NO